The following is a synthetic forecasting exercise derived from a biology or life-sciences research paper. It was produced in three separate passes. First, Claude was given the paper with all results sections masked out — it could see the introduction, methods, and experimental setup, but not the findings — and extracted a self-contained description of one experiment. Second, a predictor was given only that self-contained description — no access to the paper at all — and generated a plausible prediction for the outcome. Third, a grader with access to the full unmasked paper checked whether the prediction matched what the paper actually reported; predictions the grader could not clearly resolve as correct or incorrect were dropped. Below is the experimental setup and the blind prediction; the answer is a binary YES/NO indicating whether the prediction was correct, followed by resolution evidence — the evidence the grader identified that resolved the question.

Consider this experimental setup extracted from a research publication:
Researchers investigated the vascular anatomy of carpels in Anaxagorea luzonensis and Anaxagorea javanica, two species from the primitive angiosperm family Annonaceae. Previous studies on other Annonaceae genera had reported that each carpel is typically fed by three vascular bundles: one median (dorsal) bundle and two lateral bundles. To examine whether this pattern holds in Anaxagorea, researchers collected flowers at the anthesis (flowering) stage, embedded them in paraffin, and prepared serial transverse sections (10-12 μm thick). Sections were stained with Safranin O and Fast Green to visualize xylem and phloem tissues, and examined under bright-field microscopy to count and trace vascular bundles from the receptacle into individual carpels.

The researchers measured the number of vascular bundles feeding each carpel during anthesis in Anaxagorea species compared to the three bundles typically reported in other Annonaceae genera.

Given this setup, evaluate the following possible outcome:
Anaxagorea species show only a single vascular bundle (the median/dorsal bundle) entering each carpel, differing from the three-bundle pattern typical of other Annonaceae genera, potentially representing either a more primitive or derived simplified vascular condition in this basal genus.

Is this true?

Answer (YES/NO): NO